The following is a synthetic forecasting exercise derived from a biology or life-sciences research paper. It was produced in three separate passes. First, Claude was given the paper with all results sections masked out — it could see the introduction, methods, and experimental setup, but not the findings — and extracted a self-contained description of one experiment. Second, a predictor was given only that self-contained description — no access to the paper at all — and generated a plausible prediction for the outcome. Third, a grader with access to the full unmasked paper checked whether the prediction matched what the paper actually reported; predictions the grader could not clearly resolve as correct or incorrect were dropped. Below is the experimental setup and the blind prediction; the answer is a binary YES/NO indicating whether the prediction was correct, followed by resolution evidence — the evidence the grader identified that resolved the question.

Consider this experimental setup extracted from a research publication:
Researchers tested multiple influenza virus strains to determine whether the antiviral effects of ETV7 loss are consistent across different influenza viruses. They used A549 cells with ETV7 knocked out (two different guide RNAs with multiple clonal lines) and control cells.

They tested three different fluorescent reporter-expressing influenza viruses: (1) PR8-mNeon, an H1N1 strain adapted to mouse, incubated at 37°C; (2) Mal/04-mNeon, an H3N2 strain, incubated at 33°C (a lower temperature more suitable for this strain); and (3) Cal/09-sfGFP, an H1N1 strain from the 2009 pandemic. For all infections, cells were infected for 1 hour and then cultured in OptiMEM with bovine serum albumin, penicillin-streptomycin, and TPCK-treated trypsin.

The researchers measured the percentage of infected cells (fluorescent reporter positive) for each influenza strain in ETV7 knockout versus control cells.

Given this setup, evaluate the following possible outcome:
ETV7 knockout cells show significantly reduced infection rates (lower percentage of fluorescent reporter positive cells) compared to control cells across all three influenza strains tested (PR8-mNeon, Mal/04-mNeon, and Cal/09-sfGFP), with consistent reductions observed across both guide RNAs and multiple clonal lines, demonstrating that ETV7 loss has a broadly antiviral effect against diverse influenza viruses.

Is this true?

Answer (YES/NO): YES